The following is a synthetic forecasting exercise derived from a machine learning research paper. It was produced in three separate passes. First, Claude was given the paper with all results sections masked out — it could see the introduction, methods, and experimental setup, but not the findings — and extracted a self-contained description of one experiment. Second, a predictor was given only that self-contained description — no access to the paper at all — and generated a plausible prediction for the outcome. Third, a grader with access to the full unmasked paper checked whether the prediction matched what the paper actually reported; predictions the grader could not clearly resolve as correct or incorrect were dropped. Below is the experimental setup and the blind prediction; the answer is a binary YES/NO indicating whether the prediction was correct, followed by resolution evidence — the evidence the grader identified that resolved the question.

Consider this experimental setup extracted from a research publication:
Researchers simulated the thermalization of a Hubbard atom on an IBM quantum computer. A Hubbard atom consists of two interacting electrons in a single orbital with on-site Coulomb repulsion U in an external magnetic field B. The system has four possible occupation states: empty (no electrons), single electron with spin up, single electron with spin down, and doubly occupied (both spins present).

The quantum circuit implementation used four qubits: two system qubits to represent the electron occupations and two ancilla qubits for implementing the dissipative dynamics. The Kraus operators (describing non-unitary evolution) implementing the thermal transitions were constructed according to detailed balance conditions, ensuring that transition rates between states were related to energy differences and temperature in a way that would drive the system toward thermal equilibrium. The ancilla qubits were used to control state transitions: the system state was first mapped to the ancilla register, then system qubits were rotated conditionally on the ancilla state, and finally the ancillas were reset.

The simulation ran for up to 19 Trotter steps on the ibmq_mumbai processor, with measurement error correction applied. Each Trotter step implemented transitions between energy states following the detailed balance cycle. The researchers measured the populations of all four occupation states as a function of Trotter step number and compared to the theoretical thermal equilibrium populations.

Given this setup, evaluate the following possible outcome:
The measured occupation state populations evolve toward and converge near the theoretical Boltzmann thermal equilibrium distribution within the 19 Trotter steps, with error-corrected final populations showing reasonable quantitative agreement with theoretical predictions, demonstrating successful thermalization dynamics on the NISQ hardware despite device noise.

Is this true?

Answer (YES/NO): YES